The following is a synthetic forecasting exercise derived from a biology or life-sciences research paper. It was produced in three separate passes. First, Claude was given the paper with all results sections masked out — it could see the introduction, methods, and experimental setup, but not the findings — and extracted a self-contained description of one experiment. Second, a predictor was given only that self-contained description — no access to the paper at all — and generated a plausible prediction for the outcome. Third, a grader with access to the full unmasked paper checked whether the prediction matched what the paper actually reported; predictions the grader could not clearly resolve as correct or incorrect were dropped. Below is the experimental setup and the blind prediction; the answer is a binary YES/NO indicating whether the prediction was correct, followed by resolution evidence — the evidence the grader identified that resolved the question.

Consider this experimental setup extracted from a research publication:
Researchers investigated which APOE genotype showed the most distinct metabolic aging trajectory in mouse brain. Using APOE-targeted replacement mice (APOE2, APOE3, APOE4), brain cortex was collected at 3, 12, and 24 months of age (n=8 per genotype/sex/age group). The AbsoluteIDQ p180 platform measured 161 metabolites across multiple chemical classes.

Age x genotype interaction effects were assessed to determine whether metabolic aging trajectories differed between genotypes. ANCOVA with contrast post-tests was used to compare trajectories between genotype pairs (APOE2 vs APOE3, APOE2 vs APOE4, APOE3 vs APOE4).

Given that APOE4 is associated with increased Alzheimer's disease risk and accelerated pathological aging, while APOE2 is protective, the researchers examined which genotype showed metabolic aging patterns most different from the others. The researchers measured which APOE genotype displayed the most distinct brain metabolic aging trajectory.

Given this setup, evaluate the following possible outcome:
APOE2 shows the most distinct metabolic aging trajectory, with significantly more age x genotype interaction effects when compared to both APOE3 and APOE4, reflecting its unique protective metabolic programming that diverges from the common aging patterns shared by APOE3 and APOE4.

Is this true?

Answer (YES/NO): YES